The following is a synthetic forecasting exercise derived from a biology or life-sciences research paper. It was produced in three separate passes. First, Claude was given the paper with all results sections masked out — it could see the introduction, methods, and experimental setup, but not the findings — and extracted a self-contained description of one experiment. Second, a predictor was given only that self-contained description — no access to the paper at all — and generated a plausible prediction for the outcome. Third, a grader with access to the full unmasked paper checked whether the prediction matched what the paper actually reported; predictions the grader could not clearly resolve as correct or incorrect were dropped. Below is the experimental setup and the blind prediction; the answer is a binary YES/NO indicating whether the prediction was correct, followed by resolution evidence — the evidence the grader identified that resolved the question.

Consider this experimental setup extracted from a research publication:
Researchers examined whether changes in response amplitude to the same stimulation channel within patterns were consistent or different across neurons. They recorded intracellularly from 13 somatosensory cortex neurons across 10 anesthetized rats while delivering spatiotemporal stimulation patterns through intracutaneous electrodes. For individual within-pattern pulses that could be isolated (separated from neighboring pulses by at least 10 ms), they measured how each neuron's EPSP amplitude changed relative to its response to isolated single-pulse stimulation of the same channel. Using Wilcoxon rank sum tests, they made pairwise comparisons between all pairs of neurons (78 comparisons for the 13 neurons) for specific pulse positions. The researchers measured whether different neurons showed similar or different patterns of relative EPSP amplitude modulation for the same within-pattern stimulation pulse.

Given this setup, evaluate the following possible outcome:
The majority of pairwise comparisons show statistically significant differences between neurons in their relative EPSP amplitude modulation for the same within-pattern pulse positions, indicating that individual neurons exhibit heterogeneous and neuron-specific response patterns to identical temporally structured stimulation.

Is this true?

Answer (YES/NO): YES